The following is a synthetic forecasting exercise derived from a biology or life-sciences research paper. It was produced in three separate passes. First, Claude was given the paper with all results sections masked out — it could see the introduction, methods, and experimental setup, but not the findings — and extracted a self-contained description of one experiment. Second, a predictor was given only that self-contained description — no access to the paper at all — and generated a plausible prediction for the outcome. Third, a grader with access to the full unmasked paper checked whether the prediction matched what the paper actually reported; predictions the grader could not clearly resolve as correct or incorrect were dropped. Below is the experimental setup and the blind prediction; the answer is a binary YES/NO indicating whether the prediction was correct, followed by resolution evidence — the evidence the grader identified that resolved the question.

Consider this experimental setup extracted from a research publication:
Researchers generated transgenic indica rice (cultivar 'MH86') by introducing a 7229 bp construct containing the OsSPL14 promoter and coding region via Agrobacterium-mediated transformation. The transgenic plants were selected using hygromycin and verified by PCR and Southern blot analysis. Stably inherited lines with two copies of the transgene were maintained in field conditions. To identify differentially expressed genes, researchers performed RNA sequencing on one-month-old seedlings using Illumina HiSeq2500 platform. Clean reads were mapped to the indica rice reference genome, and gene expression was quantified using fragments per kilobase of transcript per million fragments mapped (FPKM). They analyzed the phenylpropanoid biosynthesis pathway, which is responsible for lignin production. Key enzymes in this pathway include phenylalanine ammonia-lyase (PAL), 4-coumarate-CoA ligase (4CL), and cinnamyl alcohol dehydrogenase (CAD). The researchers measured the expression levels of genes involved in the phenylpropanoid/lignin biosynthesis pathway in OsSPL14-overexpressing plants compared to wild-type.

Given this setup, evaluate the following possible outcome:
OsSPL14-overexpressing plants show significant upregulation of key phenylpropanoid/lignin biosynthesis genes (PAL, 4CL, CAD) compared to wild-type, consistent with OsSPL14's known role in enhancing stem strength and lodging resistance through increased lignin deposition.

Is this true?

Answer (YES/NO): NO